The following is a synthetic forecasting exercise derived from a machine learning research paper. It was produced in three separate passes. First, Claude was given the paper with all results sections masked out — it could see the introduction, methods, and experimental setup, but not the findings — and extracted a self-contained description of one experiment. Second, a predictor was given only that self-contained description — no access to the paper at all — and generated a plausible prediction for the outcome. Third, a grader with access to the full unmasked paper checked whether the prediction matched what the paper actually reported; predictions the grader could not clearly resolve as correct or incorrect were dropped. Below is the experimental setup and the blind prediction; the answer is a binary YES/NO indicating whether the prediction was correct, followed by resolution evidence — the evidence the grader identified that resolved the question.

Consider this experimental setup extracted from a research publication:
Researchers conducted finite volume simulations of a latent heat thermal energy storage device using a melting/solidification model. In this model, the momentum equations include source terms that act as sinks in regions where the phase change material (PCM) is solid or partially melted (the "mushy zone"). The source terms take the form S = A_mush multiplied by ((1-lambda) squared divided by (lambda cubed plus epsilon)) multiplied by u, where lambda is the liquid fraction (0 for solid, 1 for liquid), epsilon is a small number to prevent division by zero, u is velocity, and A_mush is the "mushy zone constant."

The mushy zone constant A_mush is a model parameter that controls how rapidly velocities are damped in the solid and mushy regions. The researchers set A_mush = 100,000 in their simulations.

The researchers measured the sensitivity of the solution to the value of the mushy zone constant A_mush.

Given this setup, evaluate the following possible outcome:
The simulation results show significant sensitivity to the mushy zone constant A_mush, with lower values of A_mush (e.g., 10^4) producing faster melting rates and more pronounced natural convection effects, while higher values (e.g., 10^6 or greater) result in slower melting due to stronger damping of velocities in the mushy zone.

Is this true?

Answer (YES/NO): NO